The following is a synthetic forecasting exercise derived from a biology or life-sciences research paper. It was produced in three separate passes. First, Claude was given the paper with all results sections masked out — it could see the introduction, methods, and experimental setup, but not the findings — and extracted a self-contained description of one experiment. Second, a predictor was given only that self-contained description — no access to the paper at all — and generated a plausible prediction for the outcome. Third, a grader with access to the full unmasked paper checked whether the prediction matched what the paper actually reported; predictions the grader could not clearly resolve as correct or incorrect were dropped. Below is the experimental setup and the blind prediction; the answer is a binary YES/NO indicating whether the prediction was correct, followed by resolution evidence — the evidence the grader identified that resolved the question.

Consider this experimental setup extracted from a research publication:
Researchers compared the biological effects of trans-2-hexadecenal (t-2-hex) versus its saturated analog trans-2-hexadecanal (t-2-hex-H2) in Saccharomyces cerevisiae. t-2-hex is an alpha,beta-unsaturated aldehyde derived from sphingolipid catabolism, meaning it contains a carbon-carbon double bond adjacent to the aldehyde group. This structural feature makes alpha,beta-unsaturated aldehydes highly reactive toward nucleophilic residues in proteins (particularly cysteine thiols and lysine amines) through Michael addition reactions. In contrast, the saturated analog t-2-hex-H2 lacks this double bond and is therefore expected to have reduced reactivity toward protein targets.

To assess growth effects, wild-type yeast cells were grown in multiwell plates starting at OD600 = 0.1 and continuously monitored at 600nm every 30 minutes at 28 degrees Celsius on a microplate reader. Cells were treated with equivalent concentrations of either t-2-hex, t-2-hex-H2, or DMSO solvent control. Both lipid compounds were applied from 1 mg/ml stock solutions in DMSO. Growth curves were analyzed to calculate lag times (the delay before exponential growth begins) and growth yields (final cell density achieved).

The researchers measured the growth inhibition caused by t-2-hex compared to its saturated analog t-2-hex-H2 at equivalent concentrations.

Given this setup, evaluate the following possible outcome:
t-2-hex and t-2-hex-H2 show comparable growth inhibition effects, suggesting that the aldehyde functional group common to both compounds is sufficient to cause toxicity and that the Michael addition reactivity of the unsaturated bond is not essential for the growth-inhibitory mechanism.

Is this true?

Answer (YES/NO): NO